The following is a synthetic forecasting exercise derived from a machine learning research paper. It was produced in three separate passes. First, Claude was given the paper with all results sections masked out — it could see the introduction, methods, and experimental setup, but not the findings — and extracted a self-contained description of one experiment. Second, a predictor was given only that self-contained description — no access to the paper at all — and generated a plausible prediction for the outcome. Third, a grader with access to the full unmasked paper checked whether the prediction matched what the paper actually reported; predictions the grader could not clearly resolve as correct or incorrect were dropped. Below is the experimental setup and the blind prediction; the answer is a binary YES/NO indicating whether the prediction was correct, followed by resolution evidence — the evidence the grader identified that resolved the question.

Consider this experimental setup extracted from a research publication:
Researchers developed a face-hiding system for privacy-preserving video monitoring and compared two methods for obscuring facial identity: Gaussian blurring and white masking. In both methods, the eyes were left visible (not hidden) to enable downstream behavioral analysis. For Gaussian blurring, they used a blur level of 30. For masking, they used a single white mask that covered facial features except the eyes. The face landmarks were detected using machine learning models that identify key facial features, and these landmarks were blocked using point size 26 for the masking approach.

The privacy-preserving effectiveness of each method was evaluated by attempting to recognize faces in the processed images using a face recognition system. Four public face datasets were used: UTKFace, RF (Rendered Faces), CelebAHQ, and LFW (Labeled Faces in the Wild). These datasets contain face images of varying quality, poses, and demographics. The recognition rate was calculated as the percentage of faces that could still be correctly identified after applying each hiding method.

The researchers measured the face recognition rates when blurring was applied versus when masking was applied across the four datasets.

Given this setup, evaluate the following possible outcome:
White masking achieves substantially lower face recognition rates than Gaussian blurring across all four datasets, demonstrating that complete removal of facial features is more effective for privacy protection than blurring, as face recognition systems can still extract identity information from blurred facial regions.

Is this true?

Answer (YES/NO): YES